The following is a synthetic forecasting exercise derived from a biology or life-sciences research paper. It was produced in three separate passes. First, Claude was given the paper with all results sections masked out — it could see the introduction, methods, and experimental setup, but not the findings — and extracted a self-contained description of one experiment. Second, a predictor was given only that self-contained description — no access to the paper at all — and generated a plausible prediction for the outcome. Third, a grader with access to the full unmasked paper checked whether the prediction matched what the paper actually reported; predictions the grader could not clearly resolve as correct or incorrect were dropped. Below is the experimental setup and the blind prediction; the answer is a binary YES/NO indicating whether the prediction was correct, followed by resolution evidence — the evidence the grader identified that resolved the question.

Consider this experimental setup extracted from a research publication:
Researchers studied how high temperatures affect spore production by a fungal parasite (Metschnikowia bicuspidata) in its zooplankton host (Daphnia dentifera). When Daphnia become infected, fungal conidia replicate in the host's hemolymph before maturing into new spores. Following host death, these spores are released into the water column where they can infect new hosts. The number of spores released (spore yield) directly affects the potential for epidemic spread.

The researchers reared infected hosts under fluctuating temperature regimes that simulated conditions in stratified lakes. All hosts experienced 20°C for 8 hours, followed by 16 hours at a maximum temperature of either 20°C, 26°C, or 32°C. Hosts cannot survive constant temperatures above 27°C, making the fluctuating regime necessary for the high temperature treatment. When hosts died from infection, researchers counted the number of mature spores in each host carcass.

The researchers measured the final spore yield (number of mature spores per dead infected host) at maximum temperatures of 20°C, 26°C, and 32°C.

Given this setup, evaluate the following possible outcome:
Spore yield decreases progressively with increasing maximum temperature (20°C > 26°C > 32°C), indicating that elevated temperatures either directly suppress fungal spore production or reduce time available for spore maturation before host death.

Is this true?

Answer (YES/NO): NO